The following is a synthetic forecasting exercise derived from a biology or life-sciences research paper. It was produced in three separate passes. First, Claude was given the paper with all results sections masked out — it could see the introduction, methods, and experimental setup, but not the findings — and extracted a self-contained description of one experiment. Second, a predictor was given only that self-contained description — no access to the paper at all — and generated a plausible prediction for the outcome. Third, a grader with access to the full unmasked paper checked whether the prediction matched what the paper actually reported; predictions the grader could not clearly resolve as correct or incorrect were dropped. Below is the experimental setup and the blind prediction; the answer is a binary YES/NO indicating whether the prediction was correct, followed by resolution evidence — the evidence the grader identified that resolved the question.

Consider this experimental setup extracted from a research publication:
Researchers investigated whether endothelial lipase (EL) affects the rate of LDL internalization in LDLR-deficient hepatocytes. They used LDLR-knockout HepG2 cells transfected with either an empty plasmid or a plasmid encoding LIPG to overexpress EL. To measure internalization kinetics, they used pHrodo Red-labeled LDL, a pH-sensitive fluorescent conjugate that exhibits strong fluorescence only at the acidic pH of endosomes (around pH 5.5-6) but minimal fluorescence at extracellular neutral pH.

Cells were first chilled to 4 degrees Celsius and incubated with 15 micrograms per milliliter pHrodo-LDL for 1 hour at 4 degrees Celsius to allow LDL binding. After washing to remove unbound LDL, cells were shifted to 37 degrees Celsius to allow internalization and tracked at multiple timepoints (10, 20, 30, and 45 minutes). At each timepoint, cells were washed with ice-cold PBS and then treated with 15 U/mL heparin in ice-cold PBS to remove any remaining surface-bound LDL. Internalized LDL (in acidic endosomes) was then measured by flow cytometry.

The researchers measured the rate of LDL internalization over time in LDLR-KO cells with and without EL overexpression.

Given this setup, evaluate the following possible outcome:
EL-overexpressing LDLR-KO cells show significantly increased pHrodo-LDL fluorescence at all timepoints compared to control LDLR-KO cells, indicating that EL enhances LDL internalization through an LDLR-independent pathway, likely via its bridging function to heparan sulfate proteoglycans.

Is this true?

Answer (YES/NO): NO